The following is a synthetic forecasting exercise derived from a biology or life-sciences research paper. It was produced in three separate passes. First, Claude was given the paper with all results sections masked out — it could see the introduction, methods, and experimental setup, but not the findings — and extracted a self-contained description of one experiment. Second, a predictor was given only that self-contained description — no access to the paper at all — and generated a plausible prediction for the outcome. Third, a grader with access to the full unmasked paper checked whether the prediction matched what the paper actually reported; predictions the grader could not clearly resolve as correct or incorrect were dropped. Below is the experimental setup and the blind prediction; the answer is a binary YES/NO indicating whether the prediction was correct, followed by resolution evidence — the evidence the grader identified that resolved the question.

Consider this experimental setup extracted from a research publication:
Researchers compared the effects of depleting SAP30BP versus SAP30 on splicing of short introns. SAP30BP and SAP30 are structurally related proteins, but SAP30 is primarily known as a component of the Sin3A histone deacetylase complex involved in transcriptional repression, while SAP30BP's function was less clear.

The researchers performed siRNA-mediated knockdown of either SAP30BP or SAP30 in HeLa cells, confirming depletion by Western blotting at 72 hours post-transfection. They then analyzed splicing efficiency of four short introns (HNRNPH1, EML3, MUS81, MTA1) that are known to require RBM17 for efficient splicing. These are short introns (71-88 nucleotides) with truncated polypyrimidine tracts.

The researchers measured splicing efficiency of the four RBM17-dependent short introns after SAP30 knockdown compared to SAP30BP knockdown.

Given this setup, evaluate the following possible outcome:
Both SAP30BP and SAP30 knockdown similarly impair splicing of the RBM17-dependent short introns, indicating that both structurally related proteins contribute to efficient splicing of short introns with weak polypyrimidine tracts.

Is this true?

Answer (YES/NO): NO